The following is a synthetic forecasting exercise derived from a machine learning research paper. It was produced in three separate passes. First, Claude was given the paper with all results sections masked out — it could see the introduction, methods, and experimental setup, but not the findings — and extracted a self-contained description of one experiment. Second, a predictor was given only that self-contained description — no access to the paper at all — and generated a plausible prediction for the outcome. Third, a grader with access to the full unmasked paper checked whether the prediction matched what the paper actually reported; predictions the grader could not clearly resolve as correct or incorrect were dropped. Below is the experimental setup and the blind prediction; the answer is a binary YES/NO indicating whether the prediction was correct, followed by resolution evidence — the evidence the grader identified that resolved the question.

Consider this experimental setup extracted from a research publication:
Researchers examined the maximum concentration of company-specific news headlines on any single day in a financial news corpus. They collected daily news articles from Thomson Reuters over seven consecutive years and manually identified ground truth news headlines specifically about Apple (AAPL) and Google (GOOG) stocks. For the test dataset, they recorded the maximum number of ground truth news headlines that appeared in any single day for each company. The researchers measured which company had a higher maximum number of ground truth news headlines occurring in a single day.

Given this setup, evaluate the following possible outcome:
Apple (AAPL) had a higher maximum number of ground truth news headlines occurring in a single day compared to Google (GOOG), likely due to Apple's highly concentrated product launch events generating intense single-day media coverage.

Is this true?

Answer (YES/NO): YES